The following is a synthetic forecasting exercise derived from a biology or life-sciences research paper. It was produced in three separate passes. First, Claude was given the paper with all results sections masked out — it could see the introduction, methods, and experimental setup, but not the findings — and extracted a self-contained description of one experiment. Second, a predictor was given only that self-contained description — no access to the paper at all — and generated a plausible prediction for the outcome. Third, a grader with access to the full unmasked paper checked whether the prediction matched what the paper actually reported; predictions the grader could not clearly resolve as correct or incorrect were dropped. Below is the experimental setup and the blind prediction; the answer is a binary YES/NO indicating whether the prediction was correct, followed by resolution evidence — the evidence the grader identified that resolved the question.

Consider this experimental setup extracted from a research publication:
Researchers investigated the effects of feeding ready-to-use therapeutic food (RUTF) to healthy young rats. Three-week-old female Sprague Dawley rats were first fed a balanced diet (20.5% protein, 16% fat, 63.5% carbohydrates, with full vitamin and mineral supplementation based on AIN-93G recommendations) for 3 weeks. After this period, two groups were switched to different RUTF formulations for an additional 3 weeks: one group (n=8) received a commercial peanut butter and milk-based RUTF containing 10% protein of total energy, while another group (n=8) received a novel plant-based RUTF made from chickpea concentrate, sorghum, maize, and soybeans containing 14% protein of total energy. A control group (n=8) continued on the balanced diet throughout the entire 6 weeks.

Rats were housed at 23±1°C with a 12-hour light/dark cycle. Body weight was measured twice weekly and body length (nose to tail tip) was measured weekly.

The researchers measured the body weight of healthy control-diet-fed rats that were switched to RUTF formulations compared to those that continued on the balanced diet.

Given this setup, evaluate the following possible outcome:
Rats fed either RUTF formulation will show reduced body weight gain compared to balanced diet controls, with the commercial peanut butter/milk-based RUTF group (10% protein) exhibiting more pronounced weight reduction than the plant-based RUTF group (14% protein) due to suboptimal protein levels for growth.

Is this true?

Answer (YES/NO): NO